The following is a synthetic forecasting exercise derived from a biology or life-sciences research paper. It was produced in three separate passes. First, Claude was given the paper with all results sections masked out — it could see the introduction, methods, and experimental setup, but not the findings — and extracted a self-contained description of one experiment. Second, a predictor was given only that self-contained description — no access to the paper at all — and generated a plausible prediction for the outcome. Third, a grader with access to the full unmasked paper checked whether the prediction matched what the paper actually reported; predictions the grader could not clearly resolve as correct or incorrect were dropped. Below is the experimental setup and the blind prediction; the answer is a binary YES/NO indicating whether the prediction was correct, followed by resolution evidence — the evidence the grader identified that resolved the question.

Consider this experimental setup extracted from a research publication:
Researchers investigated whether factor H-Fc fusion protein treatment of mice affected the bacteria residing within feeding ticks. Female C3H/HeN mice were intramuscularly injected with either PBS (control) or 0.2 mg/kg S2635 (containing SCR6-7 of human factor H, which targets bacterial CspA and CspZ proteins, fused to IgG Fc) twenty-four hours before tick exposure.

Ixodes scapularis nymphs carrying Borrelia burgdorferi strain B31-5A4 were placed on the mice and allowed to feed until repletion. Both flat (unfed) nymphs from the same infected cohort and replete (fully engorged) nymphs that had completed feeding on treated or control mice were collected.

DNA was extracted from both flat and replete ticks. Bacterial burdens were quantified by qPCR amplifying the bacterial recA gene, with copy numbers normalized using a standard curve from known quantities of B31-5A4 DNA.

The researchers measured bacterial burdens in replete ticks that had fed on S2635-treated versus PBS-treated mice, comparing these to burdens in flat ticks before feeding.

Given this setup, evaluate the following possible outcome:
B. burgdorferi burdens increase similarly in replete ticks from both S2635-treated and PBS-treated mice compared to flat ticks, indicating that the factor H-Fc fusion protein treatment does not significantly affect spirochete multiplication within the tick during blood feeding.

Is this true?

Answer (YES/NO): NO